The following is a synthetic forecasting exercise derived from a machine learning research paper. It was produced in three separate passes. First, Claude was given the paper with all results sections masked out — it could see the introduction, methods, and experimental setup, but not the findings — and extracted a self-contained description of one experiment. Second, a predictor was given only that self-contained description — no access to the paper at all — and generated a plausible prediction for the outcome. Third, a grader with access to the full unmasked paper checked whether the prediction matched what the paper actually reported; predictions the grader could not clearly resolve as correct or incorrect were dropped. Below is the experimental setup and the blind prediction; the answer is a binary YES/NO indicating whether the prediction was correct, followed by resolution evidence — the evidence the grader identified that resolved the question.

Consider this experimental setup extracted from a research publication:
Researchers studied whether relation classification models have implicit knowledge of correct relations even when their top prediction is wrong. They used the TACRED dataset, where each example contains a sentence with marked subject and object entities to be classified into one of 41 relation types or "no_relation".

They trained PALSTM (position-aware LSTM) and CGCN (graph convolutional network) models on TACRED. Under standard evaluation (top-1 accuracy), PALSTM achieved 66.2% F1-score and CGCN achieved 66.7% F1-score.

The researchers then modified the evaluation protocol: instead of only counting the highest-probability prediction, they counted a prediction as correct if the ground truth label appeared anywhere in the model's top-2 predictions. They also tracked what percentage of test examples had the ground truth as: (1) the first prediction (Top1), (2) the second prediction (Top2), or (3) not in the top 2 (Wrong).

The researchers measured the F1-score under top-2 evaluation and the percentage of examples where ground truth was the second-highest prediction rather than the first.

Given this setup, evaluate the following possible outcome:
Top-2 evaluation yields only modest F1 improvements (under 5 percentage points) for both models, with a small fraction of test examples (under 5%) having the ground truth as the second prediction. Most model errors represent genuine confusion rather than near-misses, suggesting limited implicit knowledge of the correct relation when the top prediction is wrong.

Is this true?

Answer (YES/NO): NO